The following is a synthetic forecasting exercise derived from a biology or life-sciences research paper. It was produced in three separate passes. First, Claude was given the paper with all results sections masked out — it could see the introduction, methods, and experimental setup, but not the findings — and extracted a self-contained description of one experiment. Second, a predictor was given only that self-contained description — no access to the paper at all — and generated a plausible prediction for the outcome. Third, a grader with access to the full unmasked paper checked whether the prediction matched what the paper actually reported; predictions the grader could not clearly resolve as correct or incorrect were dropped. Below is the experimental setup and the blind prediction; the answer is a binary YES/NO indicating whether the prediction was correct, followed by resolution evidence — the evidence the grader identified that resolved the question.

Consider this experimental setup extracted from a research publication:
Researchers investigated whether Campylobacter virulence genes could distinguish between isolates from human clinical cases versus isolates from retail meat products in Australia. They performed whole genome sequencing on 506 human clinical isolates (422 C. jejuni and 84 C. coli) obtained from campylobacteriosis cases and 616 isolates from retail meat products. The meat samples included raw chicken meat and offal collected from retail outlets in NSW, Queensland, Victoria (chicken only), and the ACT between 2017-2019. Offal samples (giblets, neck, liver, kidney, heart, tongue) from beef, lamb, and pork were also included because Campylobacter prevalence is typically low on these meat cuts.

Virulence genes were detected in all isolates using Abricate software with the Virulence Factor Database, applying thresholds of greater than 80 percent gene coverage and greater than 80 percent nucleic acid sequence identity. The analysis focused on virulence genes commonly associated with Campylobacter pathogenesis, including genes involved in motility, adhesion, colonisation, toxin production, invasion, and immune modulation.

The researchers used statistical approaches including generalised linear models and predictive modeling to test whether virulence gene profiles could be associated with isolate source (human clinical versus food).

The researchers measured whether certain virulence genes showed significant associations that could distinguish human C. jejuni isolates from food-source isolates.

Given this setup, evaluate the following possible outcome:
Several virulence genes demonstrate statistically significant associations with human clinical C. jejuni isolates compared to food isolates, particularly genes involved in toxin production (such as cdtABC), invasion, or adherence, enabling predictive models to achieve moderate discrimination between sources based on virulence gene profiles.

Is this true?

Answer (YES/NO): NO